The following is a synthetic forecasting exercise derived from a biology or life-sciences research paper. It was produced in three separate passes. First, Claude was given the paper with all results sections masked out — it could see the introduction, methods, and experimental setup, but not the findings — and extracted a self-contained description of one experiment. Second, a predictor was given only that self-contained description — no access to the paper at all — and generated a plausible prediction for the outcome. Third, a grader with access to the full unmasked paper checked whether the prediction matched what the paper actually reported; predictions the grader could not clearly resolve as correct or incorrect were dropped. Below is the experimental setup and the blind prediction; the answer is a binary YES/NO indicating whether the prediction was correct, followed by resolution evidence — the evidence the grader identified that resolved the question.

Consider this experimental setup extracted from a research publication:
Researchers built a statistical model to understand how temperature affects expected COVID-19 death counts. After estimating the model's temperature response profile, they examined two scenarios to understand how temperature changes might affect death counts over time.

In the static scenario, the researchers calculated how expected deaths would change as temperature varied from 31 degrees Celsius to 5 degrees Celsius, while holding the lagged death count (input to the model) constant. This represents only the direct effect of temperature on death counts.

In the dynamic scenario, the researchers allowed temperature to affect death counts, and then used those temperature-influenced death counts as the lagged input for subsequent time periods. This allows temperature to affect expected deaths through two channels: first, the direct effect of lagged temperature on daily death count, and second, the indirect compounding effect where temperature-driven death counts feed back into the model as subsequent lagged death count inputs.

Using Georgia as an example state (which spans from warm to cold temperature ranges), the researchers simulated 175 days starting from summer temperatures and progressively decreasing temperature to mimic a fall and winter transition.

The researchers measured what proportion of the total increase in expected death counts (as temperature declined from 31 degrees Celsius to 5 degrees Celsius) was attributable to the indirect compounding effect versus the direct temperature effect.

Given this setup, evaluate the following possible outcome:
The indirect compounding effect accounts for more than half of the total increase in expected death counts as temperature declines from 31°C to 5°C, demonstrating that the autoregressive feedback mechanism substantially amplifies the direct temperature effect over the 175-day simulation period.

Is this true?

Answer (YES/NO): YES